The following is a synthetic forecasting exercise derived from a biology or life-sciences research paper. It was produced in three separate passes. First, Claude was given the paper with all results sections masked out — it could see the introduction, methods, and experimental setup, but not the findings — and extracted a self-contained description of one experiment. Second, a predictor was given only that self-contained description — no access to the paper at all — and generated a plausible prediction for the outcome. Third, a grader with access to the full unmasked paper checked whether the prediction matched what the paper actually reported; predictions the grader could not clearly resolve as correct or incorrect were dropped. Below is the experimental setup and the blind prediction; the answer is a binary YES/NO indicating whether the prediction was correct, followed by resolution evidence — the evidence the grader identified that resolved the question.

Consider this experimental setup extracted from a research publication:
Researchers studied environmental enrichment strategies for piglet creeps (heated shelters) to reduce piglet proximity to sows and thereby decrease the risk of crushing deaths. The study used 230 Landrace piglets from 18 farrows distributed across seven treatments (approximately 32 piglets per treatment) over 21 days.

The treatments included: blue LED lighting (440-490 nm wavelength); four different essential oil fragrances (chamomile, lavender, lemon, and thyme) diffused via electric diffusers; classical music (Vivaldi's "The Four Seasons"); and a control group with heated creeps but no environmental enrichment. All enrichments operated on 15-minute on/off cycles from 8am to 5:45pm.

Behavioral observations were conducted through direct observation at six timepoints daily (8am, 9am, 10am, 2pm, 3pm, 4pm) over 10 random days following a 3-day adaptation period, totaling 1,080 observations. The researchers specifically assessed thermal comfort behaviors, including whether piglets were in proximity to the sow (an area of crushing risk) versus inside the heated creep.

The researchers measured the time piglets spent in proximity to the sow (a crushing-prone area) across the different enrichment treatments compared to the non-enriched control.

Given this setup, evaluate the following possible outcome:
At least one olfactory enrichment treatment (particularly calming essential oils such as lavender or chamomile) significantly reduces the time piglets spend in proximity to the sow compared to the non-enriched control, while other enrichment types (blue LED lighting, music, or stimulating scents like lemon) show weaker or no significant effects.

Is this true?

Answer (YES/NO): NO